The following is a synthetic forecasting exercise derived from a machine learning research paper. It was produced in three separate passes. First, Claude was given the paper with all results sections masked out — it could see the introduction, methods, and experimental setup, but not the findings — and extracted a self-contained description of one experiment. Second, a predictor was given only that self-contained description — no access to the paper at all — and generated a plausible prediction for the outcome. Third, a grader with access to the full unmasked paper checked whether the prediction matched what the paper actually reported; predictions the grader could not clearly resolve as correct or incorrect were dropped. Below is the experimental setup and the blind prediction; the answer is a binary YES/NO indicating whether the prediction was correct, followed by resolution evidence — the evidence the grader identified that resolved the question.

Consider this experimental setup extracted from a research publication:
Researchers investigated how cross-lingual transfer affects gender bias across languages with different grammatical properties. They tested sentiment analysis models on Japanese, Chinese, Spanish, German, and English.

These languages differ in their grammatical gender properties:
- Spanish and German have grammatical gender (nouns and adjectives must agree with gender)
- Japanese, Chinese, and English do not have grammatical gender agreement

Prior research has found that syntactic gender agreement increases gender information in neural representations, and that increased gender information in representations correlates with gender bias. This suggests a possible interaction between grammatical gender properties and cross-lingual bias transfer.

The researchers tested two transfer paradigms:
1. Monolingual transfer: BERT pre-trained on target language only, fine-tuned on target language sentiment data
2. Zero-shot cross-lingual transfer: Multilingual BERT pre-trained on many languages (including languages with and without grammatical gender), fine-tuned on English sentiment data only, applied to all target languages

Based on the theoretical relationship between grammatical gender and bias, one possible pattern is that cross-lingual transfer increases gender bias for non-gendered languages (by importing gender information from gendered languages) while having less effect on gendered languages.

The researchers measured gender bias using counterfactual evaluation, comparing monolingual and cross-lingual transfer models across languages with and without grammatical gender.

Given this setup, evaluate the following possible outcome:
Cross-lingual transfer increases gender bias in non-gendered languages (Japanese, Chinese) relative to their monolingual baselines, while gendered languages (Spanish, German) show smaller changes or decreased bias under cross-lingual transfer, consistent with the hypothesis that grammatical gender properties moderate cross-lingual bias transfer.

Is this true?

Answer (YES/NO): YES